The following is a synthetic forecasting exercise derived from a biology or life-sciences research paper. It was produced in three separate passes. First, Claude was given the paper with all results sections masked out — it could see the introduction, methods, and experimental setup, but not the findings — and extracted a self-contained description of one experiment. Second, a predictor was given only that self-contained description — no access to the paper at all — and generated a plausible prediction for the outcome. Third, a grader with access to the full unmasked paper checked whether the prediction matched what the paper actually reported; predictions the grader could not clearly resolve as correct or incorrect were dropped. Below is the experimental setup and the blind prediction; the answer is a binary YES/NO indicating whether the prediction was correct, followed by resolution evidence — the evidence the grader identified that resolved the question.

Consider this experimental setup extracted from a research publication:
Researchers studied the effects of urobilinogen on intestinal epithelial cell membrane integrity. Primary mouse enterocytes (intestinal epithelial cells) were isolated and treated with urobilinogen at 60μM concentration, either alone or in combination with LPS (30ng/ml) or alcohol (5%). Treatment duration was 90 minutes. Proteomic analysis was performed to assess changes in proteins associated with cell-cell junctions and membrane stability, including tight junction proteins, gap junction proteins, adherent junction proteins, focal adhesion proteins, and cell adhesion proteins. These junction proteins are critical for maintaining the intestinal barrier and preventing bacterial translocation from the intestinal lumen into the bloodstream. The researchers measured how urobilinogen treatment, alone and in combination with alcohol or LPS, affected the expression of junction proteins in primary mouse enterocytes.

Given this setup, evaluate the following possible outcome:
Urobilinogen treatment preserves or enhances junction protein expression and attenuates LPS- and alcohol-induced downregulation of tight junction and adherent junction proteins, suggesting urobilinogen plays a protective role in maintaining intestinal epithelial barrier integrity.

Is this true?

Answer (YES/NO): NO